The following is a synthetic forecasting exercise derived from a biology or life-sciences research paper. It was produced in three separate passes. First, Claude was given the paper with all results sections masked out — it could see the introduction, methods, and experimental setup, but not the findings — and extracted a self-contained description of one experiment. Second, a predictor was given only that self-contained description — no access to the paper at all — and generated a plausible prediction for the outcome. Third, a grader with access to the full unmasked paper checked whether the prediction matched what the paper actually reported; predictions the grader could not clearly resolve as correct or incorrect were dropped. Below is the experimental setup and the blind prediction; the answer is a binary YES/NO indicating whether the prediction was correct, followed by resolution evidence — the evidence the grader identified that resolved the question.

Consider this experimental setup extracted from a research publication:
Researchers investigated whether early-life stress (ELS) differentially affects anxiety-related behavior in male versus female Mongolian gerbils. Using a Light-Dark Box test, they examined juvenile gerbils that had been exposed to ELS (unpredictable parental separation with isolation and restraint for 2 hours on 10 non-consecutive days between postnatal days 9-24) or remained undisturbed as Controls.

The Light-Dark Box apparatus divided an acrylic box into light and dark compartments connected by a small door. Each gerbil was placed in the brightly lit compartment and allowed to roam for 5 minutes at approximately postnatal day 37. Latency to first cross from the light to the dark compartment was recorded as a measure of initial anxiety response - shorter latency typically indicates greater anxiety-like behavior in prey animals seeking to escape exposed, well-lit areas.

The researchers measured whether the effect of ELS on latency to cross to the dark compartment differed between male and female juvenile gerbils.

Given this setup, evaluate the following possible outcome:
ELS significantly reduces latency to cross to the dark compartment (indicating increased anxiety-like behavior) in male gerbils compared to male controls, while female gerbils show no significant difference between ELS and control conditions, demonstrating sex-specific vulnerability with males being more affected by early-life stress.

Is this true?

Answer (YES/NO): NO